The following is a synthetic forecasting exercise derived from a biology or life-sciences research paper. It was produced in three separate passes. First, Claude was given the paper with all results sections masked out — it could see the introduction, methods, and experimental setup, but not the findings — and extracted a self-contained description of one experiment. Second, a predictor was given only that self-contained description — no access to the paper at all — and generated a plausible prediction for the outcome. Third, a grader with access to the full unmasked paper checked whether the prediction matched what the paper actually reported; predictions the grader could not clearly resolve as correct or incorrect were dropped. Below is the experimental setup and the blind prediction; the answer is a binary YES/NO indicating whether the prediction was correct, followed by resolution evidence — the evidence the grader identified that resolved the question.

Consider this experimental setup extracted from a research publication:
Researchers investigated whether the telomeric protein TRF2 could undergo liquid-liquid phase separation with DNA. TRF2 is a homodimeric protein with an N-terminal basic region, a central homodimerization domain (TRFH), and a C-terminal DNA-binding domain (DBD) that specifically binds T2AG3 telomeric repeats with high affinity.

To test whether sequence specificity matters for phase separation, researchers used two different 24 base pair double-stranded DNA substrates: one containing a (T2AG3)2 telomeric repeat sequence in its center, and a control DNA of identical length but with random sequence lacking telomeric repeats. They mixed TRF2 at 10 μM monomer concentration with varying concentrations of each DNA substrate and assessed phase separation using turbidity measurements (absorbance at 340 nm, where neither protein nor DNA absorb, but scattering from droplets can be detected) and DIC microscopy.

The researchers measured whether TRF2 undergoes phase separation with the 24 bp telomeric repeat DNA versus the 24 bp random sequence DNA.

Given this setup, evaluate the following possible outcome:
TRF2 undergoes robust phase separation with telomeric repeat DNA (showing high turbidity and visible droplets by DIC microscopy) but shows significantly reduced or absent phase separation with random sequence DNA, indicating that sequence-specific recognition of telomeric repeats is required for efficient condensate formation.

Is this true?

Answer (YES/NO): YES